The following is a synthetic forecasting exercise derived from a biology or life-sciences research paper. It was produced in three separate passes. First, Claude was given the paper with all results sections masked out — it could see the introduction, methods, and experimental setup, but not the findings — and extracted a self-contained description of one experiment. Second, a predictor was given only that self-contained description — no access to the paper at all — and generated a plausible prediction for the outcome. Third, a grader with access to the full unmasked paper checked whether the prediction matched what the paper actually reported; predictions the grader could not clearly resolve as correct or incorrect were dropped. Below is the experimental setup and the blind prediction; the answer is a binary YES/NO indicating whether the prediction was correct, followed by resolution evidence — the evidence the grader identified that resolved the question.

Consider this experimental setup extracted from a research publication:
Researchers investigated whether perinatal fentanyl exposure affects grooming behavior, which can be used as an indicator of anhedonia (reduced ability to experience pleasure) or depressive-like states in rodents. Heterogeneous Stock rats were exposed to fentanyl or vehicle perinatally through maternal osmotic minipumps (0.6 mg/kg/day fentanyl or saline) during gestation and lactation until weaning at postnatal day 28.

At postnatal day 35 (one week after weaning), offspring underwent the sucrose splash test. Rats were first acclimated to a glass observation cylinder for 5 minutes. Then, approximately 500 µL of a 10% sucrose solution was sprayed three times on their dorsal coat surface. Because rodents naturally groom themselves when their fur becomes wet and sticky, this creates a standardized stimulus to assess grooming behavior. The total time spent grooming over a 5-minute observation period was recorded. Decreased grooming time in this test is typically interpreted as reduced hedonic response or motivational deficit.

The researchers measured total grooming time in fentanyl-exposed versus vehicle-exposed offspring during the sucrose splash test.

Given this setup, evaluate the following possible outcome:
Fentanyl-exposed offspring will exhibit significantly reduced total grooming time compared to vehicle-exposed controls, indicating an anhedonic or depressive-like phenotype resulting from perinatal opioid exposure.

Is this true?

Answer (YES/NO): YES